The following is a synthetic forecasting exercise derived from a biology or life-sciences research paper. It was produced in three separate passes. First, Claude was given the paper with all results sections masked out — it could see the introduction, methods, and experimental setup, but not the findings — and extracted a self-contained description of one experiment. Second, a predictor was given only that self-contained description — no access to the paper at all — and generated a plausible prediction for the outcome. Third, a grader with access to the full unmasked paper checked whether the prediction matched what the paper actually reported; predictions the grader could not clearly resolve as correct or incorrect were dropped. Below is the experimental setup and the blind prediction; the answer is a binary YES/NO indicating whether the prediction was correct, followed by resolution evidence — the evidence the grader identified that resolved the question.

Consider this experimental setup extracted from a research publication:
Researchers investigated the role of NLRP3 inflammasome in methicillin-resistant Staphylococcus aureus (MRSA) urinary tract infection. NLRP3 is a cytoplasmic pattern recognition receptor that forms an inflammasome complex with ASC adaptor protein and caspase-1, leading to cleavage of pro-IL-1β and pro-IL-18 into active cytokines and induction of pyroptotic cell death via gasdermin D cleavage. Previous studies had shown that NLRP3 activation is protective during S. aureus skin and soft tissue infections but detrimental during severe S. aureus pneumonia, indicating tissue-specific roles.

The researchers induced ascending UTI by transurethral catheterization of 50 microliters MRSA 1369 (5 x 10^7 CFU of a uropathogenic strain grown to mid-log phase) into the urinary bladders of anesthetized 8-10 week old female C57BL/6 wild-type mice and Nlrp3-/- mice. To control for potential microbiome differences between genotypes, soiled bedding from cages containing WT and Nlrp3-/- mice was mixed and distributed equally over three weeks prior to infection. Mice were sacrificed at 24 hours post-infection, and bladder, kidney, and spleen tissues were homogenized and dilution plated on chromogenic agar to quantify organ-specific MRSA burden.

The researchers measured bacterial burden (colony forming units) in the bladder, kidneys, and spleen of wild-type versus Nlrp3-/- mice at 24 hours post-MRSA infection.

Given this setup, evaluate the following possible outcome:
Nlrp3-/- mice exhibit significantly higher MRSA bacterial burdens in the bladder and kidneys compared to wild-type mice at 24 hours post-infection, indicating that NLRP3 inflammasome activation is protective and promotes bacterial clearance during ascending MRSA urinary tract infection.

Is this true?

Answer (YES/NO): NO